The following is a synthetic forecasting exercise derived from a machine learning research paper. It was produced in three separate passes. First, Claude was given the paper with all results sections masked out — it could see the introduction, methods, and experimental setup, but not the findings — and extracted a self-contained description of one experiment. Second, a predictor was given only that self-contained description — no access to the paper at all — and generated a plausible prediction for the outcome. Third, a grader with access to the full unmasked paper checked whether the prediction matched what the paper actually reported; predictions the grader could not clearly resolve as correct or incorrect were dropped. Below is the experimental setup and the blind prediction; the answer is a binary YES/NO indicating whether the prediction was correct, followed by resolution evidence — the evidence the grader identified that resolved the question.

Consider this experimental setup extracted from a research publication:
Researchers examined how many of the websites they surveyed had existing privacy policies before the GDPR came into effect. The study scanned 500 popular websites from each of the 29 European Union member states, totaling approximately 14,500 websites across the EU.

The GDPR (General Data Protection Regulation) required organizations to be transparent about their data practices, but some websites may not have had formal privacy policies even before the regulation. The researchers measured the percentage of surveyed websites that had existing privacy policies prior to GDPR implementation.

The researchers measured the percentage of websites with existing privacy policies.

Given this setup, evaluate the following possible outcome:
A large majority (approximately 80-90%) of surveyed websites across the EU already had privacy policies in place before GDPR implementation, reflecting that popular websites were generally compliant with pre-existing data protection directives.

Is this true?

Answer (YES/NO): YES